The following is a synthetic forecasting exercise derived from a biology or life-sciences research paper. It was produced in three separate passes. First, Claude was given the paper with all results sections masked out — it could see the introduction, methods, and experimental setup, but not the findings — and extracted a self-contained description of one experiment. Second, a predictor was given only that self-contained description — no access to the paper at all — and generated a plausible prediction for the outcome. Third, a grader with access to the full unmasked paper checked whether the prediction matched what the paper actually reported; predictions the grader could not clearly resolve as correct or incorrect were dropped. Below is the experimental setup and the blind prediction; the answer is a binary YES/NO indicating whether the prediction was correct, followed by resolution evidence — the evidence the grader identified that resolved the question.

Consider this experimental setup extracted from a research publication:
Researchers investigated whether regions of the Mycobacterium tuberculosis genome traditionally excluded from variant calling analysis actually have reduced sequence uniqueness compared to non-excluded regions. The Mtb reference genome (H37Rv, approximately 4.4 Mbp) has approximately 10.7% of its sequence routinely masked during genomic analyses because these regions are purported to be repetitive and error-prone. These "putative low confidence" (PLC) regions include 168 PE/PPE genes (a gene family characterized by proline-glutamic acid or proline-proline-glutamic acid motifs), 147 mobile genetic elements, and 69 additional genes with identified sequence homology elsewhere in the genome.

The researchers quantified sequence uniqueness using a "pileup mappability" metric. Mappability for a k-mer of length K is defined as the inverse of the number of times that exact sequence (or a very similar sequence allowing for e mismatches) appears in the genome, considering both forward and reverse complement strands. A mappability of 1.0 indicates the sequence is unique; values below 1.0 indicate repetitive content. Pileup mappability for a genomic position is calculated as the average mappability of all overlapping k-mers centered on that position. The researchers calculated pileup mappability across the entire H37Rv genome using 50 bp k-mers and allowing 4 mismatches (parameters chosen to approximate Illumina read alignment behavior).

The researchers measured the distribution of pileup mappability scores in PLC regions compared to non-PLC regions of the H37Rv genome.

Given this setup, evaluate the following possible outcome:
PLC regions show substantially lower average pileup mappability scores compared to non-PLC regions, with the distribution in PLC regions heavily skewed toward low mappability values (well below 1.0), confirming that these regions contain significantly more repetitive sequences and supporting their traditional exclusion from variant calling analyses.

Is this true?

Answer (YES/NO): NO